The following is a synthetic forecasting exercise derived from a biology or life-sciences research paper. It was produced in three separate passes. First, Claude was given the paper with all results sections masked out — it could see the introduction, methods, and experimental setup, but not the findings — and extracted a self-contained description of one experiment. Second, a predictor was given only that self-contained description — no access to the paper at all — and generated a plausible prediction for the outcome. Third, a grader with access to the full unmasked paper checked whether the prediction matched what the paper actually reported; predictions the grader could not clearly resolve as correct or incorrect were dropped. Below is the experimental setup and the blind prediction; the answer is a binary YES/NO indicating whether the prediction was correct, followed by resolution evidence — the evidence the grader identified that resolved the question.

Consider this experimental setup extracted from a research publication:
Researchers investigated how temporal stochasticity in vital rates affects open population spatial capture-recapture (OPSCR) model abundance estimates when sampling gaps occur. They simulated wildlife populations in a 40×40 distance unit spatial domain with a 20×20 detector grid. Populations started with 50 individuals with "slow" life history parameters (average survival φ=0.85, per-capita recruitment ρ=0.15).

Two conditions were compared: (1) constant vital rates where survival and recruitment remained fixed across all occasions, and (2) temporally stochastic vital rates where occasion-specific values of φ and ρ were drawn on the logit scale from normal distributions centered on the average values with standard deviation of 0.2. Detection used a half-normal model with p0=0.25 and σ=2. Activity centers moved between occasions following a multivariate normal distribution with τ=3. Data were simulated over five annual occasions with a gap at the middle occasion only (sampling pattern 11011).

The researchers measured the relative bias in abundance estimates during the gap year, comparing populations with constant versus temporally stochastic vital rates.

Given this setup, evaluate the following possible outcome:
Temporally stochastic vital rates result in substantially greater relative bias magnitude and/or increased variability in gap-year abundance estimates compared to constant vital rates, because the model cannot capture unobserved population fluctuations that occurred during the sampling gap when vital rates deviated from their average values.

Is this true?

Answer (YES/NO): NO